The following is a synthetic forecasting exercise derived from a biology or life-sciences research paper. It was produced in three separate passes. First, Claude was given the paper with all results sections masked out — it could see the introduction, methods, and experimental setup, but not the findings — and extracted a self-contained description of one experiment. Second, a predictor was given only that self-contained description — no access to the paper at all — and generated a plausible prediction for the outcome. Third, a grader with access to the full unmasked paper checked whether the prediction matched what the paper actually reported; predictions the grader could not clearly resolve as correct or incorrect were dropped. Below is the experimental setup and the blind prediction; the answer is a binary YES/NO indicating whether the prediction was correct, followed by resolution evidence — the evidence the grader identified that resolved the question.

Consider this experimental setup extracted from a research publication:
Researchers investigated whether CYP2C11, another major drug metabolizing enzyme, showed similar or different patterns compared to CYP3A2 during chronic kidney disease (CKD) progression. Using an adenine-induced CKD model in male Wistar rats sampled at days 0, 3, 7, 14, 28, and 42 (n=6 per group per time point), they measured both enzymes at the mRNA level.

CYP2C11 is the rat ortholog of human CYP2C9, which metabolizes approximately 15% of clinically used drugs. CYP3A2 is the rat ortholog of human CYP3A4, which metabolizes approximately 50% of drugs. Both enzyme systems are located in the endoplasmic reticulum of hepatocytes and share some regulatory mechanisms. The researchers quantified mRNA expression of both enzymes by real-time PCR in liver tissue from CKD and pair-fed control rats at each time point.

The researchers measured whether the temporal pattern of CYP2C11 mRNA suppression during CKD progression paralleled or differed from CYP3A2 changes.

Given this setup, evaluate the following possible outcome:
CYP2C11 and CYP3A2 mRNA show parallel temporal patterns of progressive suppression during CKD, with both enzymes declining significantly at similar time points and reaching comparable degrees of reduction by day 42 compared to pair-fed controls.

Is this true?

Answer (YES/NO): NO